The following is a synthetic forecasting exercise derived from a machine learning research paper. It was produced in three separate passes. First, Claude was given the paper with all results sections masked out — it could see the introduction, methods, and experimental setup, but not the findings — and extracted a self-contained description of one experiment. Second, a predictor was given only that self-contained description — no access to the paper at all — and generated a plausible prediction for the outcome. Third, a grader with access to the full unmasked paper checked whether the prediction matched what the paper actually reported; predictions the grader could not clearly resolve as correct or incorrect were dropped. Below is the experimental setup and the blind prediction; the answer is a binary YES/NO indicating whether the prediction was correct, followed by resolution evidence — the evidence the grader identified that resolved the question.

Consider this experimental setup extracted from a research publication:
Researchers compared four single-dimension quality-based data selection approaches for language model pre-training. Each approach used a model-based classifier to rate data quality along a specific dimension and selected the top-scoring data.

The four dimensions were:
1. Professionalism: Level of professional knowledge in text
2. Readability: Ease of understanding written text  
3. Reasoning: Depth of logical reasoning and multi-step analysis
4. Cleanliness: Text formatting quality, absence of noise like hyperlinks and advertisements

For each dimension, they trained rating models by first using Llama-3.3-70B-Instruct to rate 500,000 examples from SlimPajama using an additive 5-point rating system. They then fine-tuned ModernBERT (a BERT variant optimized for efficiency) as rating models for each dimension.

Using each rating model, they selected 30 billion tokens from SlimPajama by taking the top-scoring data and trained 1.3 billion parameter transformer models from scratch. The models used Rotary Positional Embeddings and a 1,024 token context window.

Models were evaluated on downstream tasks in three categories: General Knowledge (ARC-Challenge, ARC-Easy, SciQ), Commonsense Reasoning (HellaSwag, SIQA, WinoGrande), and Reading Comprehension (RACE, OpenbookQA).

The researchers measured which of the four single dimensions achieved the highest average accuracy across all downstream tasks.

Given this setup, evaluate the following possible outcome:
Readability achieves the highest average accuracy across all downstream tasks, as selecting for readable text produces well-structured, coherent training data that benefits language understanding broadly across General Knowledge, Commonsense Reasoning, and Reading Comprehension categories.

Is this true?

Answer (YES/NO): YES